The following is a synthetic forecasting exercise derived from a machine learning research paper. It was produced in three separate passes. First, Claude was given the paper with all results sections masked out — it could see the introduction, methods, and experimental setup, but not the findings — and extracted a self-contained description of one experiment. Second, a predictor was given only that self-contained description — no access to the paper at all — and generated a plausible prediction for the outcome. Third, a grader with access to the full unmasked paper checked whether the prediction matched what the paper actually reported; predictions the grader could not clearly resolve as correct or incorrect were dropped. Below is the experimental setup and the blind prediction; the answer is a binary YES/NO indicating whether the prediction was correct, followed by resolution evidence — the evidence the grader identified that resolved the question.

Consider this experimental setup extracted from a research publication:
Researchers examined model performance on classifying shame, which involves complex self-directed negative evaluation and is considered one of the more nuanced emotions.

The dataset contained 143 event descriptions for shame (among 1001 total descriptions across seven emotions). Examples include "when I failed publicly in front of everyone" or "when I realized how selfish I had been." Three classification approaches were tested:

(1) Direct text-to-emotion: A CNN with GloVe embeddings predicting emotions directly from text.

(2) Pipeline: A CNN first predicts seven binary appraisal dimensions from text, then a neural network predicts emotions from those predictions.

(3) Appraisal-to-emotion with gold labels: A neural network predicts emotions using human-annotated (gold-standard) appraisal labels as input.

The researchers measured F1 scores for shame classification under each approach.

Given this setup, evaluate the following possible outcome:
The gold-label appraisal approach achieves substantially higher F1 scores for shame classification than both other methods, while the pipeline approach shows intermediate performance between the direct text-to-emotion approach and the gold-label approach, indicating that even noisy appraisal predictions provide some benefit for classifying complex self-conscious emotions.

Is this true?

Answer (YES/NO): NO